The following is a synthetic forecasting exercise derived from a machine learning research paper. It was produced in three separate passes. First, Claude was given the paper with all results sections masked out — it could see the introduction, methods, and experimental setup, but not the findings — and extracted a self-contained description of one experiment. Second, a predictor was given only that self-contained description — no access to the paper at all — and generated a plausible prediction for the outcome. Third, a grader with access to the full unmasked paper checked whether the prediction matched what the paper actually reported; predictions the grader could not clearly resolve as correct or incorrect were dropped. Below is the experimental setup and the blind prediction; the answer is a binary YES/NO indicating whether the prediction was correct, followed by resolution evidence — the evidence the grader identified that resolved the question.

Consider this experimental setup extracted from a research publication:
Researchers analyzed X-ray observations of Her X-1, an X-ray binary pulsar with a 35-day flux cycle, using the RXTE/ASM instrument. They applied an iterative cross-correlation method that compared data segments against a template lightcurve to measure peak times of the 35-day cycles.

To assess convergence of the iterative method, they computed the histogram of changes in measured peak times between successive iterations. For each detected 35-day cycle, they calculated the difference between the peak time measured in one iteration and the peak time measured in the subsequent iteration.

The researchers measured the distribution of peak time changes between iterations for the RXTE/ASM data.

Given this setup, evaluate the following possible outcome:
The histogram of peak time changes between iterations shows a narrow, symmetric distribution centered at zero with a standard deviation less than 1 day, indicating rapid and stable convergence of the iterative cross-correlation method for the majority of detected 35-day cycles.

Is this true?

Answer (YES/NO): NO